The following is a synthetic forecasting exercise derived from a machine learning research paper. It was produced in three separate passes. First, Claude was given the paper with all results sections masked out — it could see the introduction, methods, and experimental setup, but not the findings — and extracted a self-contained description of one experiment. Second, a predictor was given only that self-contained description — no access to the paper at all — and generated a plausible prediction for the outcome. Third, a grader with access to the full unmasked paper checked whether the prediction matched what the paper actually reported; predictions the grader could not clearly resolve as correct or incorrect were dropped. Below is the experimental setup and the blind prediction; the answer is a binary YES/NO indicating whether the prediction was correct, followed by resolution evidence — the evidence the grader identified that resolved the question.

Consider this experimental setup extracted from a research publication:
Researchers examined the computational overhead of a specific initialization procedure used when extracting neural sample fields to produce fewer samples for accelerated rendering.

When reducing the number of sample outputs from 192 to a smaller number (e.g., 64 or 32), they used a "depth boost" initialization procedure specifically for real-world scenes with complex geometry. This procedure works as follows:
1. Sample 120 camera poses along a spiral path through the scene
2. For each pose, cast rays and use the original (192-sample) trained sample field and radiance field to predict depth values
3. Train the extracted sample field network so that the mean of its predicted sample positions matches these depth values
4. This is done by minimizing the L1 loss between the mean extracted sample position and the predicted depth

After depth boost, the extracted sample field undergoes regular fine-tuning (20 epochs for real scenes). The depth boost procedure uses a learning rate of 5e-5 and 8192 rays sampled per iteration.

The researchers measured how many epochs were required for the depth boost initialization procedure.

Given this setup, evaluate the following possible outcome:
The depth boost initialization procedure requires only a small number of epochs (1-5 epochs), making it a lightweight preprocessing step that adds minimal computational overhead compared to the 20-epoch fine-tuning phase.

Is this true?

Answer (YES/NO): YES